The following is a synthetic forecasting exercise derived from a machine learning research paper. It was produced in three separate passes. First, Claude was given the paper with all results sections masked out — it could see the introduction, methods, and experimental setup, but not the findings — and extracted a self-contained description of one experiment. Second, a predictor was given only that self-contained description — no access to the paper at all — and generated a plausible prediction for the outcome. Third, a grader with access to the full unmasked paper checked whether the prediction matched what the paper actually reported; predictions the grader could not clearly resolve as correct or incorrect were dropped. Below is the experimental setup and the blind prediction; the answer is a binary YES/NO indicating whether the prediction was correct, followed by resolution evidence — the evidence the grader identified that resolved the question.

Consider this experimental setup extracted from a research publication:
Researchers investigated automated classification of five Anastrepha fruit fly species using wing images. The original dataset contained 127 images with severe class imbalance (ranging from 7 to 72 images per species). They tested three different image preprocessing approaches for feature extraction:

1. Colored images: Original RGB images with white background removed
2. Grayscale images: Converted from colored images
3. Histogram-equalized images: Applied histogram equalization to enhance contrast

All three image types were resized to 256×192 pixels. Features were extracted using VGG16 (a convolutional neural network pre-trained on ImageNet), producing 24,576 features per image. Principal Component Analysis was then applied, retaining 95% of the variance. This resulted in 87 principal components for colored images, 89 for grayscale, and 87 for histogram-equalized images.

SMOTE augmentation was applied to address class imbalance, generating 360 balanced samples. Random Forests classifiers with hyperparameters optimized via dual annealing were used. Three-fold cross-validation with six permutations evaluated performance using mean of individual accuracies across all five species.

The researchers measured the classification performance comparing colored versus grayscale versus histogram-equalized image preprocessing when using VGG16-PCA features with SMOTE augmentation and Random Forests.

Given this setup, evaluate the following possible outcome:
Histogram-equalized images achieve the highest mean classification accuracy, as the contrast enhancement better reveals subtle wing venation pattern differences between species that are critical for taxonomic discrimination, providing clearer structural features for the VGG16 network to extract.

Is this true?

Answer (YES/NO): NO